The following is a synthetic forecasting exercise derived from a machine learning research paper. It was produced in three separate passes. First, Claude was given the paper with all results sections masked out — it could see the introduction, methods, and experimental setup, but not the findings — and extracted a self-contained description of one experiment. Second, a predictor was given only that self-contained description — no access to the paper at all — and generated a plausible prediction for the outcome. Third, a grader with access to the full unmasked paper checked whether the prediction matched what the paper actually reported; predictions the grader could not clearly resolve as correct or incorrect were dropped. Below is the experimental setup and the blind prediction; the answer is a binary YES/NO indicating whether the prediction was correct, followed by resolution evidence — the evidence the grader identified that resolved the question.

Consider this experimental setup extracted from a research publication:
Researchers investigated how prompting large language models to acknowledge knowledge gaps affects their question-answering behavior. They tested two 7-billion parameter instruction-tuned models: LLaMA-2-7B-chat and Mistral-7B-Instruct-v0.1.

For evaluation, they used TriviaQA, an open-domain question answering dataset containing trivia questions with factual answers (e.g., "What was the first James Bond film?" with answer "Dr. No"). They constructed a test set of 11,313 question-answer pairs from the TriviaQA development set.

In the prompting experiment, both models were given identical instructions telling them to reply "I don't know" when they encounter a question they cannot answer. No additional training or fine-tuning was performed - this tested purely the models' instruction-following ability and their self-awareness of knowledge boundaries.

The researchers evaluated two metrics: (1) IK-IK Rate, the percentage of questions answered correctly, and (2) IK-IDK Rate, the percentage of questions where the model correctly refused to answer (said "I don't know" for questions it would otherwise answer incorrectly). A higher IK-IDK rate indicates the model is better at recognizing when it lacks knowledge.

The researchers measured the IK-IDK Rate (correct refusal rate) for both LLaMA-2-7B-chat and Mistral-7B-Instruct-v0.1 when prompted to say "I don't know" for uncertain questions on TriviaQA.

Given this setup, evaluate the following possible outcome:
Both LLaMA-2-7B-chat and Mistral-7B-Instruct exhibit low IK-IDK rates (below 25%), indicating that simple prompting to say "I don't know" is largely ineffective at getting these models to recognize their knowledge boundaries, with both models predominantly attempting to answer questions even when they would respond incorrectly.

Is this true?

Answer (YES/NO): NO